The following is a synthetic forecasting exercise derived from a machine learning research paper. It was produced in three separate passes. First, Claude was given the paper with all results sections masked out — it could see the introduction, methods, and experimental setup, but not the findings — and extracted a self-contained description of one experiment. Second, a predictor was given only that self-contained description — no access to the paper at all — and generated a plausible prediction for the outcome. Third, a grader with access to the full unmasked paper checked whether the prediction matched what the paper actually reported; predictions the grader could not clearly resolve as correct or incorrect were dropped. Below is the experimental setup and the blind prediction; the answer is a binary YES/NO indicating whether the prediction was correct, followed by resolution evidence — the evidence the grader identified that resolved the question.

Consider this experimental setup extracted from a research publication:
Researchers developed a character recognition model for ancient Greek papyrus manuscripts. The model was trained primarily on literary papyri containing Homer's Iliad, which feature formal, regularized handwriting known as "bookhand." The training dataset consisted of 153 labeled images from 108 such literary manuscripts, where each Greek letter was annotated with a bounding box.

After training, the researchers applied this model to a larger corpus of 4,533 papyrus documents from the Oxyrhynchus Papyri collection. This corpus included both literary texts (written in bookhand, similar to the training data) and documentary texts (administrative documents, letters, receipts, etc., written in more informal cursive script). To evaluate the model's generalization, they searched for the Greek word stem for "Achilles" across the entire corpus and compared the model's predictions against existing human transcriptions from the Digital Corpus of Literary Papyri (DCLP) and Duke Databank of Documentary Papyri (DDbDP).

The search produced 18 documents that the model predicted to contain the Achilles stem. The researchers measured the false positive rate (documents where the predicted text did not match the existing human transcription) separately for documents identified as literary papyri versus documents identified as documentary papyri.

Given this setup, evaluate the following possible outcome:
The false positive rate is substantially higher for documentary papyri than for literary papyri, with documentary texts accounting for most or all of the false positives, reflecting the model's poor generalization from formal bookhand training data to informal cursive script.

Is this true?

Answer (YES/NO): YES